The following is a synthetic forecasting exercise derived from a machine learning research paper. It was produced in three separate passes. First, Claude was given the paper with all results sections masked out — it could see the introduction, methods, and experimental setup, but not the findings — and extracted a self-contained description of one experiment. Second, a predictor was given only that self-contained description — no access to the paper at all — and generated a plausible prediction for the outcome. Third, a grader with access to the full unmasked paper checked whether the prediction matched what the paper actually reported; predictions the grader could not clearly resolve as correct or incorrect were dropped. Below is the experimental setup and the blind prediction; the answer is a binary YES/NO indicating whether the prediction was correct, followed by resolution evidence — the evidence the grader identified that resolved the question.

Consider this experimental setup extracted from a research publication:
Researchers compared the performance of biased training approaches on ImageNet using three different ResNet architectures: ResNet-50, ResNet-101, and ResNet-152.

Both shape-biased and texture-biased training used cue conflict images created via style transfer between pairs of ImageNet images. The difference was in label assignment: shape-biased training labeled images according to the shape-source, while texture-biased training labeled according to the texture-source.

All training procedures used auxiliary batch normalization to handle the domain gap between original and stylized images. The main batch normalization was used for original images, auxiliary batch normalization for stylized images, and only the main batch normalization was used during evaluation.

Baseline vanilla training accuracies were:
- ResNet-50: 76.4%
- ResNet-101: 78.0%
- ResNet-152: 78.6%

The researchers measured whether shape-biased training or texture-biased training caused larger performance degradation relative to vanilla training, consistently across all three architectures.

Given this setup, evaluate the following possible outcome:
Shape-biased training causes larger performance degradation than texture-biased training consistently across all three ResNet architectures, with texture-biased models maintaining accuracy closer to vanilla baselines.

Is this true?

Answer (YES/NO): NO